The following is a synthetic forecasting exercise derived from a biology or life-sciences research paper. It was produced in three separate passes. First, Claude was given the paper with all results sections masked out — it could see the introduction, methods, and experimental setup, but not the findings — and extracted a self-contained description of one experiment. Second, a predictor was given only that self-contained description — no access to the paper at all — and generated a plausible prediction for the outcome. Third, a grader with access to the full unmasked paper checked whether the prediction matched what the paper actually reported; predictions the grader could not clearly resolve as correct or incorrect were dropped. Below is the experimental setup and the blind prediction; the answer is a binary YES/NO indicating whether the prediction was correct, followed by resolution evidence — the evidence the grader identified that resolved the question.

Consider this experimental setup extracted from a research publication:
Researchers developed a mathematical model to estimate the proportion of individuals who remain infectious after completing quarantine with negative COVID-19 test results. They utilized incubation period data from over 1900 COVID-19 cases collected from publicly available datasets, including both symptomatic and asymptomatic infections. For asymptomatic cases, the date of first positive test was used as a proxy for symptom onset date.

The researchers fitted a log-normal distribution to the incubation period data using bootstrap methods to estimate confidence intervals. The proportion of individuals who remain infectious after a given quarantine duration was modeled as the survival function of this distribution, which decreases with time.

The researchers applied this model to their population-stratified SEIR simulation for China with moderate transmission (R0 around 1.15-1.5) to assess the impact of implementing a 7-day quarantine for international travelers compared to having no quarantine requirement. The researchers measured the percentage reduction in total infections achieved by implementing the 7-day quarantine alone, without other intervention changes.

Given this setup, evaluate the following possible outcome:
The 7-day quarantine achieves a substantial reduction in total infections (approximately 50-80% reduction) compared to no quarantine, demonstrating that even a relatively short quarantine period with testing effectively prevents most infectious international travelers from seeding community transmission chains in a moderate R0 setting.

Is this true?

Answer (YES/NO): YES